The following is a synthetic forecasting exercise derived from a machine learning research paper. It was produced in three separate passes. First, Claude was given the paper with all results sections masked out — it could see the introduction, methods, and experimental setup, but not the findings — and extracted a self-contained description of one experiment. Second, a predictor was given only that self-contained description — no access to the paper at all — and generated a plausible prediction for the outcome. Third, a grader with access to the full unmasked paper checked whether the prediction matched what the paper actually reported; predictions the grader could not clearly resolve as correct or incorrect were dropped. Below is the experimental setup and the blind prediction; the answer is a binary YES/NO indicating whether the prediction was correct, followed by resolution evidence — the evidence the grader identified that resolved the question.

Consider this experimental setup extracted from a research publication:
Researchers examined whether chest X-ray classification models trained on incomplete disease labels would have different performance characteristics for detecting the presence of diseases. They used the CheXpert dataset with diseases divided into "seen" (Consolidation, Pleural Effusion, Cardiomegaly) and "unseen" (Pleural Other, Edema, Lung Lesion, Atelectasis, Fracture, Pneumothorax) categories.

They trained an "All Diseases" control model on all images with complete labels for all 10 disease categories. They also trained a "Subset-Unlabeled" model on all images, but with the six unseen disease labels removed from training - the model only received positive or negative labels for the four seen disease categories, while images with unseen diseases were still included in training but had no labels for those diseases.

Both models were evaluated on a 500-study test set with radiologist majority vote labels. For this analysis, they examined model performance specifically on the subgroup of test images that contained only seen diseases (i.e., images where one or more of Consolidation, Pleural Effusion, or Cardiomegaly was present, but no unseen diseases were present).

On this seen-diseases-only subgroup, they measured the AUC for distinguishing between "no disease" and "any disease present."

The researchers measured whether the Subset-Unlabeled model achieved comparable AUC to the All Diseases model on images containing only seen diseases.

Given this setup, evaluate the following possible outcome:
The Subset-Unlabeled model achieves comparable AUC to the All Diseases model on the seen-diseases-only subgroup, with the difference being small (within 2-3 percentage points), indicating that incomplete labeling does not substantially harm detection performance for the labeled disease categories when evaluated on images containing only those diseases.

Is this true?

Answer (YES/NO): YES